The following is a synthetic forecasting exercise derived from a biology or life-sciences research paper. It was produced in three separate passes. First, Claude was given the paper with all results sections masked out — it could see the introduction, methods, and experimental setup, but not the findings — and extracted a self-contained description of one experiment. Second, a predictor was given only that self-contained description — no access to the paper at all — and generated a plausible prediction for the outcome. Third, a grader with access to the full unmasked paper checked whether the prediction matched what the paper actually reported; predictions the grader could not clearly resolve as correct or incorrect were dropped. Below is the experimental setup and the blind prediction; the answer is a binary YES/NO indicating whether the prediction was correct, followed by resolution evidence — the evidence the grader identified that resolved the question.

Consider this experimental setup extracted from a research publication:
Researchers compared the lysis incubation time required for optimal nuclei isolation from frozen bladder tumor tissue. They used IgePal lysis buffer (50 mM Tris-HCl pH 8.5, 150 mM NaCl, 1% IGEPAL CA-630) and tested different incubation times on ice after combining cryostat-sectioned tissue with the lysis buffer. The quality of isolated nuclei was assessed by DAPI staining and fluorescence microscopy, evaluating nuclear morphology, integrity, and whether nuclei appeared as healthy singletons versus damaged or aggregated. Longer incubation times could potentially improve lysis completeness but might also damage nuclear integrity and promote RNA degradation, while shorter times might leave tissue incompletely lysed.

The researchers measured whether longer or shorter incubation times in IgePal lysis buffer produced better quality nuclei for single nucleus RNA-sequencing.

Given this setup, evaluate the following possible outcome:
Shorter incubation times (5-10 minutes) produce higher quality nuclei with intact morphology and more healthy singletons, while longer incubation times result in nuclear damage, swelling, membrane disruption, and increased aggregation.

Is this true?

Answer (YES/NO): NO